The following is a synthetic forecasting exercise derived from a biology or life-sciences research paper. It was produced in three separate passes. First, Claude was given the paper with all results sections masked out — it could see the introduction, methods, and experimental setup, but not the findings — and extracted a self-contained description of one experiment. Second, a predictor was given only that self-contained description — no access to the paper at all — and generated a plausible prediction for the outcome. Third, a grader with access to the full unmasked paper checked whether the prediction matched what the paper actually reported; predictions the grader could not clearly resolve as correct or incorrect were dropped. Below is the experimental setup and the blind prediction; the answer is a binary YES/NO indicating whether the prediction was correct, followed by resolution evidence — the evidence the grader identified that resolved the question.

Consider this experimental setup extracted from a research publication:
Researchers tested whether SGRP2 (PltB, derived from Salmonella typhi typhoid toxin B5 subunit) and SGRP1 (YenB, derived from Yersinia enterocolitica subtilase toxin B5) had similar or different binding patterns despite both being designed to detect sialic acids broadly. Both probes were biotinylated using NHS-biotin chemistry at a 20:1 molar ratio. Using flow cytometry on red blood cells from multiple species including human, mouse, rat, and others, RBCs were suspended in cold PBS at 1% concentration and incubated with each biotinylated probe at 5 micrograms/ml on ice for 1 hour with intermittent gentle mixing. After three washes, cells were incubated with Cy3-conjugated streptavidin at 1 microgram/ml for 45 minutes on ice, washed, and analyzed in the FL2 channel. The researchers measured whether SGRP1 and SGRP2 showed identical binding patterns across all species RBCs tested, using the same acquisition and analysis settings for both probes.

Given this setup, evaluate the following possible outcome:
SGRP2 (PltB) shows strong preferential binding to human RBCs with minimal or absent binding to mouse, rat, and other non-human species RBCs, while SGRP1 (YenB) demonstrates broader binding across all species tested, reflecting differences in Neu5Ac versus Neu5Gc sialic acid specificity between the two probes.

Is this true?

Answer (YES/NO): NO